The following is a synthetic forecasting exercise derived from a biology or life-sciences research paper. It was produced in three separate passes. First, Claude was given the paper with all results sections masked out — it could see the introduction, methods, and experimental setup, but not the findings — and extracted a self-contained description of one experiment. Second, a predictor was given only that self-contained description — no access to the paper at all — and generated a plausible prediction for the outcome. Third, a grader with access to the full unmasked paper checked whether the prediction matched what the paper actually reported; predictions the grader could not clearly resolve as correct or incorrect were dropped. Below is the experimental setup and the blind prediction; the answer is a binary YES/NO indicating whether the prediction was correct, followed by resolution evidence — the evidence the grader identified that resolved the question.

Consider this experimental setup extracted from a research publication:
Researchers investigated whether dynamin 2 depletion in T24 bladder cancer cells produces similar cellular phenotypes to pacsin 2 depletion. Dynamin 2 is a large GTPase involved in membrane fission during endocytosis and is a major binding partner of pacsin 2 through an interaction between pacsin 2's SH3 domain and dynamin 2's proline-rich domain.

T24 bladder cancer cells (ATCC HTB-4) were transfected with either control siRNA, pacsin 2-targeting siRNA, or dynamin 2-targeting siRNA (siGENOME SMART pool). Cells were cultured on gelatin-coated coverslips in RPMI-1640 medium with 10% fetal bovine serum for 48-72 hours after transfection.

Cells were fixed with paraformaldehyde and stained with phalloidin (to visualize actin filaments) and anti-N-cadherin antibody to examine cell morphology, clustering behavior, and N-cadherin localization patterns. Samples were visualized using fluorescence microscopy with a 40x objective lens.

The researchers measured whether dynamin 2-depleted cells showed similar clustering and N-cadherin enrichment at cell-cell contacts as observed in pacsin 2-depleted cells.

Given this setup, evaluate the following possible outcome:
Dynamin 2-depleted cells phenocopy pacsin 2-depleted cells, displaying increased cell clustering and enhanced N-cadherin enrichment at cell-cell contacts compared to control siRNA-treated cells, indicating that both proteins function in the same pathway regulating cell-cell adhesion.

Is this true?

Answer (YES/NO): YES